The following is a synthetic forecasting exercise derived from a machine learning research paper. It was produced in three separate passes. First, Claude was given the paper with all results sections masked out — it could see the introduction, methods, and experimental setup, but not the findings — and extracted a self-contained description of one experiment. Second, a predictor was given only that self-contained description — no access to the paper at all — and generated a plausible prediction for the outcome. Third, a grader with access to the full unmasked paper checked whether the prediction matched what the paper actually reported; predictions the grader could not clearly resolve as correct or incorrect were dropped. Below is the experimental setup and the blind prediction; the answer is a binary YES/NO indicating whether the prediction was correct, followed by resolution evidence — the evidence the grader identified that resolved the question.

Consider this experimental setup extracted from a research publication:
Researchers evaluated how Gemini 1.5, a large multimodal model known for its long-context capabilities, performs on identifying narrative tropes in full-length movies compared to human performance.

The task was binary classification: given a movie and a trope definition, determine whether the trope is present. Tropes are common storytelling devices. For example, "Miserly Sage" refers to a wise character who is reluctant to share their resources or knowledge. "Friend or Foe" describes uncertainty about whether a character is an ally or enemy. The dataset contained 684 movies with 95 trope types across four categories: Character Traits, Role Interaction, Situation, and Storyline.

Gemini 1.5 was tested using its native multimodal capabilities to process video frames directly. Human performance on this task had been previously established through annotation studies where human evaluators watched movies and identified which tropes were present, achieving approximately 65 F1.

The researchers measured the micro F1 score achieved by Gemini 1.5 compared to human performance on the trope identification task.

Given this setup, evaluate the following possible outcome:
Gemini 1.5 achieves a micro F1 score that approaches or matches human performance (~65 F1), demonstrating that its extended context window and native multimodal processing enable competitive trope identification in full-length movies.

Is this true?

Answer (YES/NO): NO